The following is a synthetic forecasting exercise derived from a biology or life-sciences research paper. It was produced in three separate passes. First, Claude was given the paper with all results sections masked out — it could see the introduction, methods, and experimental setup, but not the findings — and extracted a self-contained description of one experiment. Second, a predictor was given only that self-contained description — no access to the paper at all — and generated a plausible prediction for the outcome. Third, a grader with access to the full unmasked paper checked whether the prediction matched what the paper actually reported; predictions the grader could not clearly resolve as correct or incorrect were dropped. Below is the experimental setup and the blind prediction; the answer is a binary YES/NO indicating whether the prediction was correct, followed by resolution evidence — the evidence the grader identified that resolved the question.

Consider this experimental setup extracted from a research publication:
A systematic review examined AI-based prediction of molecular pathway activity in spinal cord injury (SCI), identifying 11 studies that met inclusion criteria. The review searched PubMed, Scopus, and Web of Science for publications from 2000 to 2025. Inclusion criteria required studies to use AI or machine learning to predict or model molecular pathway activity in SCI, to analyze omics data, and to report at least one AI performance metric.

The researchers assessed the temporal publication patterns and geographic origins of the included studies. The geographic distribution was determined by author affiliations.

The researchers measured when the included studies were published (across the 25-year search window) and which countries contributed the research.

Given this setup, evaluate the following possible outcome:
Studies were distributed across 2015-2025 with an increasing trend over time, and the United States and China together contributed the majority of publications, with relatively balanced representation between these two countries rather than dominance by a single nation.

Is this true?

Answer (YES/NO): NO